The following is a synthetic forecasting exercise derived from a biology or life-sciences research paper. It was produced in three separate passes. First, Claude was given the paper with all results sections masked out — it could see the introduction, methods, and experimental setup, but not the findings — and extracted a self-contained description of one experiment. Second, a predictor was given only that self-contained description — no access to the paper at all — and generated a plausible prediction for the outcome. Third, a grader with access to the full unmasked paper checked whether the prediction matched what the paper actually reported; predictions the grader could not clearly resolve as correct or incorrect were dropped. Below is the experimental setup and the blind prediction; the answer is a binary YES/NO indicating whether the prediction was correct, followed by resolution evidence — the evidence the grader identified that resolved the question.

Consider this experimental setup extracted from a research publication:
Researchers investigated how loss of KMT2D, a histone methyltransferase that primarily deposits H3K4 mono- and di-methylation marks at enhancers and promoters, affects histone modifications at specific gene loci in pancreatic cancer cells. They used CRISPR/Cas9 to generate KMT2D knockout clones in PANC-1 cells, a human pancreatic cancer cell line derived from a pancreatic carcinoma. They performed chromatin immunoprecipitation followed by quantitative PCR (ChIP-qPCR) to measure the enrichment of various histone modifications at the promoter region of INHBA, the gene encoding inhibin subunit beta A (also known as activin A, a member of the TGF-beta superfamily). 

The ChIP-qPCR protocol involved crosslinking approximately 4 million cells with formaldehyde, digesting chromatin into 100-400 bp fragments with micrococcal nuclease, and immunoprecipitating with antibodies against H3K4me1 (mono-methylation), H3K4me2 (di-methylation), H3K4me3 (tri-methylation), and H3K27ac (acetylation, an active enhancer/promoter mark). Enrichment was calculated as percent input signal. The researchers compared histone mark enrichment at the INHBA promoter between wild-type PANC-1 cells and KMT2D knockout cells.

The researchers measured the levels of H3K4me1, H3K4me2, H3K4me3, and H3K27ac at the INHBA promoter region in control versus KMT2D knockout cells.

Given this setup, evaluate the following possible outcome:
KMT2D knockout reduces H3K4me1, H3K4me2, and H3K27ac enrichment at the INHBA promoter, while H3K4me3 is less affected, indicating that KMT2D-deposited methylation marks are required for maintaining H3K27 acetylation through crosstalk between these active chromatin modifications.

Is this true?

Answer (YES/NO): NO